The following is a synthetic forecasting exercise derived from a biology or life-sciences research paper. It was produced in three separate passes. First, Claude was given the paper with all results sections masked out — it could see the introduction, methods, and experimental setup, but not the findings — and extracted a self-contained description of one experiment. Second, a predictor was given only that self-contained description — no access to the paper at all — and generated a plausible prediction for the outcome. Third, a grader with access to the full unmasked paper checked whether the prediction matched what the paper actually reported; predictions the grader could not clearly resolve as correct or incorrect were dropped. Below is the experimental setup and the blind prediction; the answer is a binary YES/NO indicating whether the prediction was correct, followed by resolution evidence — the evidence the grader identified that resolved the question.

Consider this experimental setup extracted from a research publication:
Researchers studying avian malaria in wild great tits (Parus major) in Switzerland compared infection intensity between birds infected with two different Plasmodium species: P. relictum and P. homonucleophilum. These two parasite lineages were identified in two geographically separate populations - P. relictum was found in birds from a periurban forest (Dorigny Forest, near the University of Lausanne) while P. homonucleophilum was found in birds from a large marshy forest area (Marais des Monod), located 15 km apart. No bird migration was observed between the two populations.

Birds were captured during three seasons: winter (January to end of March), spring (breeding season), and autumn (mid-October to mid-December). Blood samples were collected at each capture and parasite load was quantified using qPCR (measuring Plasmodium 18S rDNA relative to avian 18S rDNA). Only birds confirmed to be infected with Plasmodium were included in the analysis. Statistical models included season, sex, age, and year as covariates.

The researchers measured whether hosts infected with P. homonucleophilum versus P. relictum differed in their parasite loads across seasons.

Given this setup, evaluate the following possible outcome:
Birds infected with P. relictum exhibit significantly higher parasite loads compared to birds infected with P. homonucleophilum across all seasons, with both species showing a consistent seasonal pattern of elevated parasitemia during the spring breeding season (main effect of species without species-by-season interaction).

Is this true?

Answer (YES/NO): NO